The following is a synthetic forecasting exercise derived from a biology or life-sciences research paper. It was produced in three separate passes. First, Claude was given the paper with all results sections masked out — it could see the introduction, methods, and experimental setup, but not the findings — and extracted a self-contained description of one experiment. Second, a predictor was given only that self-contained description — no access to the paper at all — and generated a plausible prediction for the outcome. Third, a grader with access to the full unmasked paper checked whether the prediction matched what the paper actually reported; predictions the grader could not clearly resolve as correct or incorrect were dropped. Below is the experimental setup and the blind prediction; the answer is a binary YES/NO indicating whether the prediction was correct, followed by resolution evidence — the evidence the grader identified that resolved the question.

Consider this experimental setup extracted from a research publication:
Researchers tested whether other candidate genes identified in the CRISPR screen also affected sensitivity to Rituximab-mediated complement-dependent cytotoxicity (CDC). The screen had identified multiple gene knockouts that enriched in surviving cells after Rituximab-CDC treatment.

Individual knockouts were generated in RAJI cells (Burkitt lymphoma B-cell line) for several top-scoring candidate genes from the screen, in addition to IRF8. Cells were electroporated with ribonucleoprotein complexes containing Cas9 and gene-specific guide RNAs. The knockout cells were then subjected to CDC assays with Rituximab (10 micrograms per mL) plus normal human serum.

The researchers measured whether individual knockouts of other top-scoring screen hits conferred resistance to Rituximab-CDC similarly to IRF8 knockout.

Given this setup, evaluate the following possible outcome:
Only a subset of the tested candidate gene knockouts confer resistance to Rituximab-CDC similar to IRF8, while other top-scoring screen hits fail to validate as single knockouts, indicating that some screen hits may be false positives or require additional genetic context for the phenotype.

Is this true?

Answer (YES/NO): YES